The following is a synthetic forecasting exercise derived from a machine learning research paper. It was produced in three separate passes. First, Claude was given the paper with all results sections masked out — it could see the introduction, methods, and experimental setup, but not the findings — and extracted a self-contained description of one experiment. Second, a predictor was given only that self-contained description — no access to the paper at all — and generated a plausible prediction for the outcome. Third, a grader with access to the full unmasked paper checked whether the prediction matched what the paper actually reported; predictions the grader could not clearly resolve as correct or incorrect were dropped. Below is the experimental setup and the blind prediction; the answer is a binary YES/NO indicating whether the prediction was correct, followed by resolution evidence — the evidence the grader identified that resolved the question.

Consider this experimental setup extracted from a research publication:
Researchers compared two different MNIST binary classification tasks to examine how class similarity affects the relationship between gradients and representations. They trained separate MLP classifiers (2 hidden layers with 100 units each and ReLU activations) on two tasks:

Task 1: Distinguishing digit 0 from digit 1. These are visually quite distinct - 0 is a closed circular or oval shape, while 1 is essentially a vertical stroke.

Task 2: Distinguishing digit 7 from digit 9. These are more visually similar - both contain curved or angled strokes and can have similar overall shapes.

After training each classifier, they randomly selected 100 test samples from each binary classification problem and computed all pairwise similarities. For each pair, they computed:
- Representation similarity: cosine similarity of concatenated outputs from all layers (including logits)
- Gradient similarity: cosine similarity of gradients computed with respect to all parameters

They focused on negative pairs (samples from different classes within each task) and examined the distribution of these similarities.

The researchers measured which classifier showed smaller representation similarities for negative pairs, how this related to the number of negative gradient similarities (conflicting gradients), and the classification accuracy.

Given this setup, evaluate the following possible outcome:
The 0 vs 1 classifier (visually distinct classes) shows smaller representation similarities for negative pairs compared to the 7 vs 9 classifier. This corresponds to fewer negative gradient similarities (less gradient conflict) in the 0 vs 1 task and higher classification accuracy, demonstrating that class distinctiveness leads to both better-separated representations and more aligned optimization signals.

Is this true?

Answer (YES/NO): YES